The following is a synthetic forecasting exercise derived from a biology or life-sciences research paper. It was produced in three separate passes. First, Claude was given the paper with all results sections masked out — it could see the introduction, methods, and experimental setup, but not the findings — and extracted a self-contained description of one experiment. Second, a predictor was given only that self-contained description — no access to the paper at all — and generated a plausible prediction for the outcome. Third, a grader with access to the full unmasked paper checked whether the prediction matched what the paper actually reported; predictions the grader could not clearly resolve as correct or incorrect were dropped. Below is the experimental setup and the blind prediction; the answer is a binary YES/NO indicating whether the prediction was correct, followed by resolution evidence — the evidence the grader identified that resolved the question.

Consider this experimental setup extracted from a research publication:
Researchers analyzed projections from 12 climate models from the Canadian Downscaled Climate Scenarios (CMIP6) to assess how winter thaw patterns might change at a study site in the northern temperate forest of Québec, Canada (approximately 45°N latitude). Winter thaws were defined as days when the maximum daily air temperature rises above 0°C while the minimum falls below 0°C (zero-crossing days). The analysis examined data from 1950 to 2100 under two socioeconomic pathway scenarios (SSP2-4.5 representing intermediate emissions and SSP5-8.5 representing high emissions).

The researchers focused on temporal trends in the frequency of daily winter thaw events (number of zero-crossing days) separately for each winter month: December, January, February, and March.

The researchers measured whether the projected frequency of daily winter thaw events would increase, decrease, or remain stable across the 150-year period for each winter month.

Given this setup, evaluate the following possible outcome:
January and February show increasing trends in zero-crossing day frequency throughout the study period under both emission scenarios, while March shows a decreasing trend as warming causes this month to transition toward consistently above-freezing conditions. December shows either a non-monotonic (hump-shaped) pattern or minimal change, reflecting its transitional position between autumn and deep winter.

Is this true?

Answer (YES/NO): NO